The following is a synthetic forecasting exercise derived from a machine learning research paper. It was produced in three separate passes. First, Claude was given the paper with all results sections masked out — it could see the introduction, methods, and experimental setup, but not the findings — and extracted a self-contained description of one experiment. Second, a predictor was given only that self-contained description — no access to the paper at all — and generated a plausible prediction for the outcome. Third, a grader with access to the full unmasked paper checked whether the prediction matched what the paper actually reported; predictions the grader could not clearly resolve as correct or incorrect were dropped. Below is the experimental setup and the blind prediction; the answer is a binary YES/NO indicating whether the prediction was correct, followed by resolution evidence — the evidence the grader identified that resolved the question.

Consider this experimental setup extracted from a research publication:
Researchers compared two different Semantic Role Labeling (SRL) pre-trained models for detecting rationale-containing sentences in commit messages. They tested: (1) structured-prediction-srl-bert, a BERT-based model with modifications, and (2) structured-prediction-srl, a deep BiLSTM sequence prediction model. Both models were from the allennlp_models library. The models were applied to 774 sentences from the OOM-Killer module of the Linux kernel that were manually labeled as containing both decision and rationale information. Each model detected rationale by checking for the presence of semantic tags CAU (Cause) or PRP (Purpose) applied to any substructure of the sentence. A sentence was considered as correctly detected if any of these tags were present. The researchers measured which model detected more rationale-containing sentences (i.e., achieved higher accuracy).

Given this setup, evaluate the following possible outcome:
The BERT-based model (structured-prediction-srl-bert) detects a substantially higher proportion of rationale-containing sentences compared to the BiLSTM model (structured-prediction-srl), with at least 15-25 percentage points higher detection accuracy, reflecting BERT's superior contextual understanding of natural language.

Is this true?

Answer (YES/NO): NO